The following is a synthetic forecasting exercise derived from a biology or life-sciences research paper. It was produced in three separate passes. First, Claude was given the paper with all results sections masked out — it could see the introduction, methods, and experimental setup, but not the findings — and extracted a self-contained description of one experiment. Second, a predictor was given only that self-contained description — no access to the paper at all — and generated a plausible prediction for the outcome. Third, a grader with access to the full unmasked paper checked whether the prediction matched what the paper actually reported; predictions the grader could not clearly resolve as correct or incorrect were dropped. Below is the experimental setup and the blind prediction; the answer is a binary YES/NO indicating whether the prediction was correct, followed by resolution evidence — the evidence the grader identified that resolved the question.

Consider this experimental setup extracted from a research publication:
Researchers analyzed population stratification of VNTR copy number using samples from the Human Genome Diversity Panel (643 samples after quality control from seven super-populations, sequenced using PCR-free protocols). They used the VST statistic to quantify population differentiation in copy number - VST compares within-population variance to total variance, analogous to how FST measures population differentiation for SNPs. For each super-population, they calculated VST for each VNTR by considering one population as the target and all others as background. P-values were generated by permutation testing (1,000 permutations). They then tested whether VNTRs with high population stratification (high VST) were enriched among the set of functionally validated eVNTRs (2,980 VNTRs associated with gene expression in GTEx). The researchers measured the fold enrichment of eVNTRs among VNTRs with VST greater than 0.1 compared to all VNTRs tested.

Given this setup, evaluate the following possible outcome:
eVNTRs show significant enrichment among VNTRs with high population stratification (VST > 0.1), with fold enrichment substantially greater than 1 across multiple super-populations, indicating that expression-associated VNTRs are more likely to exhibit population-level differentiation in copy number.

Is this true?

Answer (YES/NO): YES